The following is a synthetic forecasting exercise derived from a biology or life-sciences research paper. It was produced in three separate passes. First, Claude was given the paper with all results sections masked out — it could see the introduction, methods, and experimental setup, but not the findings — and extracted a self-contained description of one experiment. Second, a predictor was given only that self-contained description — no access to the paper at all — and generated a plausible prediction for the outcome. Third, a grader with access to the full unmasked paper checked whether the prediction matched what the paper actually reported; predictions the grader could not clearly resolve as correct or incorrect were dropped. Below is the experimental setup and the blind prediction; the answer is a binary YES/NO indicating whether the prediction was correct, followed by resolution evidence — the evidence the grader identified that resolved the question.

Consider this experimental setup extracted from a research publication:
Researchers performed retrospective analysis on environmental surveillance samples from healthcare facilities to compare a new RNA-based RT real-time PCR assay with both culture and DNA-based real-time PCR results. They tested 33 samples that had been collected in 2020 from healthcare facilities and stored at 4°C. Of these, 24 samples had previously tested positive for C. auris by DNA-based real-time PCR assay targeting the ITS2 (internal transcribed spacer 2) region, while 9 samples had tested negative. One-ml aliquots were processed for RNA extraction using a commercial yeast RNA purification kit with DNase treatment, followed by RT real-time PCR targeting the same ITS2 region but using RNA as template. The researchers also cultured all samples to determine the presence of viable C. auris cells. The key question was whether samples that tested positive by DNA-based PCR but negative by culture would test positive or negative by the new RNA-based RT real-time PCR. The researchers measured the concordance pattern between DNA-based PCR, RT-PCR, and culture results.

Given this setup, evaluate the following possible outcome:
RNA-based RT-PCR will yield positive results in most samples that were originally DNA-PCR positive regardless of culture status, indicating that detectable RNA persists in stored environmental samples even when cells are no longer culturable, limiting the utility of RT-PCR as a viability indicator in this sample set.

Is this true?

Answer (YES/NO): NO